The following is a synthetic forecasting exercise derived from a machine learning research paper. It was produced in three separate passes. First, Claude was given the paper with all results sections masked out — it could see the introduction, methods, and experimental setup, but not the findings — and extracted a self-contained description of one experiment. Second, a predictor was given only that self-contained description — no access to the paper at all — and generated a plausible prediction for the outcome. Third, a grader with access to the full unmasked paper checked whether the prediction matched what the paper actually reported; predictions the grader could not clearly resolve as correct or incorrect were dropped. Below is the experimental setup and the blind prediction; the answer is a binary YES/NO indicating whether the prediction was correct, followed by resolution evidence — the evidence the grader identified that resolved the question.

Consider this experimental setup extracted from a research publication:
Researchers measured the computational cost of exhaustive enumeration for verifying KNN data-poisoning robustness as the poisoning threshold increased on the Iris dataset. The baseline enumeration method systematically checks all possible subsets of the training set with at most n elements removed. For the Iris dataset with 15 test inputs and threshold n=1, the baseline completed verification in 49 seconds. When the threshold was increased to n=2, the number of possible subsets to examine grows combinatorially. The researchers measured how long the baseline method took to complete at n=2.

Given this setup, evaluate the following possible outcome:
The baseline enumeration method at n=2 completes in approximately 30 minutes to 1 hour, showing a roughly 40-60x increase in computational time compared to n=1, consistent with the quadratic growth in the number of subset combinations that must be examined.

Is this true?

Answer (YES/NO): NO